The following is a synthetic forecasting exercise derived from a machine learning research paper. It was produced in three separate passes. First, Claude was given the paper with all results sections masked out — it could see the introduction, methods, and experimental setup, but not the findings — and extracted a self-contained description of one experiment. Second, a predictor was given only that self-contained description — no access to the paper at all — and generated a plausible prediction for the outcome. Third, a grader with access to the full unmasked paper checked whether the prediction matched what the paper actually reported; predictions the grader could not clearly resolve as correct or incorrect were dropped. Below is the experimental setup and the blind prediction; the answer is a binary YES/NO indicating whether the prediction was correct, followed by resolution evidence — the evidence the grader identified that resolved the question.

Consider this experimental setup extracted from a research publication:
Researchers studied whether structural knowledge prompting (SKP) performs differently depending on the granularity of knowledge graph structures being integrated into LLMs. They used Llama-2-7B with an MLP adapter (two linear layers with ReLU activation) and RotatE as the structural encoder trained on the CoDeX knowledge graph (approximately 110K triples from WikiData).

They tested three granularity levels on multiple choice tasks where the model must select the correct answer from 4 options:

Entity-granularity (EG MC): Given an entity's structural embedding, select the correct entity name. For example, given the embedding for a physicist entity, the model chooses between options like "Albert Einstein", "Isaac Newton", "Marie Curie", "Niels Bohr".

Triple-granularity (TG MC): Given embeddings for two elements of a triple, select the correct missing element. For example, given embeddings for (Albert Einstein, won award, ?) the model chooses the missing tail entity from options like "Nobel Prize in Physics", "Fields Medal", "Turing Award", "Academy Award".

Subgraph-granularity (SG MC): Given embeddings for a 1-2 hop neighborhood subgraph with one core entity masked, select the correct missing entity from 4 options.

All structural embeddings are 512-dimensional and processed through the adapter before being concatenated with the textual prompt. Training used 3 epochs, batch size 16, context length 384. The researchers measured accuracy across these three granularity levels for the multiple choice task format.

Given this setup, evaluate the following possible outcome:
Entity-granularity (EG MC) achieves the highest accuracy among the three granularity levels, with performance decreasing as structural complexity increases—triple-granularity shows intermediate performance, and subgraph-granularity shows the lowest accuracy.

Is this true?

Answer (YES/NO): NO